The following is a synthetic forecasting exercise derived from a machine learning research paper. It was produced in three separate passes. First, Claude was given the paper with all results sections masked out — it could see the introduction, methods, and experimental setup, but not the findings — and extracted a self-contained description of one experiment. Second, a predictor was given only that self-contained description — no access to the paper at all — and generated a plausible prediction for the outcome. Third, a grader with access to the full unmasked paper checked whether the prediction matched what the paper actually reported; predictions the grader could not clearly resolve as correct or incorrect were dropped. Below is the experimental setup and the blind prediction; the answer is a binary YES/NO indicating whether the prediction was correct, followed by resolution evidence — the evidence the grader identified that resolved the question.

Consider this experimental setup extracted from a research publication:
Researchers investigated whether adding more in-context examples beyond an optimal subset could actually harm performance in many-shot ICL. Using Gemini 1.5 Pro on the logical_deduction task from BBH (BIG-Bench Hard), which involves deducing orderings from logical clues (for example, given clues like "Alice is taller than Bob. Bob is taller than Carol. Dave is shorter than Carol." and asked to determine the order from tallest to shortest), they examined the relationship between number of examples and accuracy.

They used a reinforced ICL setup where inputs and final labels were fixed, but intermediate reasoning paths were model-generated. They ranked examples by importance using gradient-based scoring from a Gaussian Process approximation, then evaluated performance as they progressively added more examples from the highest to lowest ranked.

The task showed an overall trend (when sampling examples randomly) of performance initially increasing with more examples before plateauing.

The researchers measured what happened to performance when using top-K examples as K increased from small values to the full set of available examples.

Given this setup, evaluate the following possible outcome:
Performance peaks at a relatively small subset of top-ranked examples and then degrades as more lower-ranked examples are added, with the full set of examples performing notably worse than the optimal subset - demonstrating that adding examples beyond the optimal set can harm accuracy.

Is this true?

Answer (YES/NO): YES